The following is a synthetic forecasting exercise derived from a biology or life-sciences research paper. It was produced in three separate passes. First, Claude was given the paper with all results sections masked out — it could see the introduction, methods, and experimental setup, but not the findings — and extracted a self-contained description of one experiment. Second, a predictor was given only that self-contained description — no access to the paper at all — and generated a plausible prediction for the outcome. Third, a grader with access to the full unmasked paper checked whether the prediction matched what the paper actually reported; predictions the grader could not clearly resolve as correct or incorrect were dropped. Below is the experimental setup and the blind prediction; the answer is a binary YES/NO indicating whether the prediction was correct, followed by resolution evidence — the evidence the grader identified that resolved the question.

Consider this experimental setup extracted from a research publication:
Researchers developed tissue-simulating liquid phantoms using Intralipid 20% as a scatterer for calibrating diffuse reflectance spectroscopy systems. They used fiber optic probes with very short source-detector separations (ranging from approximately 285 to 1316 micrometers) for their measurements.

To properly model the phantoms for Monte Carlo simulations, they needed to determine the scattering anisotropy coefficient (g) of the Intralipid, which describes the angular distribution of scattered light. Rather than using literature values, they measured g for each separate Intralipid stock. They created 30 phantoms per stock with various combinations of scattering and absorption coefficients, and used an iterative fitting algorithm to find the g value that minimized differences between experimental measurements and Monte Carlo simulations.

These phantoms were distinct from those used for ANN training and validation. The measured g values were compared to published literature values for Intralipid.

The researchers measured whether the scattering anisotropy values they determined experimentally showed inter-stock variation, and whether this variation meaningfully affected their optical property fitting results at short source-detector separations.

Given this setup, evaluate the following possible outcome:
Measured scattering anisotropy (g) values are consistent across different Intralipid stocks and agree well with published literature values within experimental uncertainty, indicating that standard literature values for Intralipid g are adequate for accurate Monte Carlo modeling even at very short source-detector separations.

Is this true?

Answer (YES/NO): NO